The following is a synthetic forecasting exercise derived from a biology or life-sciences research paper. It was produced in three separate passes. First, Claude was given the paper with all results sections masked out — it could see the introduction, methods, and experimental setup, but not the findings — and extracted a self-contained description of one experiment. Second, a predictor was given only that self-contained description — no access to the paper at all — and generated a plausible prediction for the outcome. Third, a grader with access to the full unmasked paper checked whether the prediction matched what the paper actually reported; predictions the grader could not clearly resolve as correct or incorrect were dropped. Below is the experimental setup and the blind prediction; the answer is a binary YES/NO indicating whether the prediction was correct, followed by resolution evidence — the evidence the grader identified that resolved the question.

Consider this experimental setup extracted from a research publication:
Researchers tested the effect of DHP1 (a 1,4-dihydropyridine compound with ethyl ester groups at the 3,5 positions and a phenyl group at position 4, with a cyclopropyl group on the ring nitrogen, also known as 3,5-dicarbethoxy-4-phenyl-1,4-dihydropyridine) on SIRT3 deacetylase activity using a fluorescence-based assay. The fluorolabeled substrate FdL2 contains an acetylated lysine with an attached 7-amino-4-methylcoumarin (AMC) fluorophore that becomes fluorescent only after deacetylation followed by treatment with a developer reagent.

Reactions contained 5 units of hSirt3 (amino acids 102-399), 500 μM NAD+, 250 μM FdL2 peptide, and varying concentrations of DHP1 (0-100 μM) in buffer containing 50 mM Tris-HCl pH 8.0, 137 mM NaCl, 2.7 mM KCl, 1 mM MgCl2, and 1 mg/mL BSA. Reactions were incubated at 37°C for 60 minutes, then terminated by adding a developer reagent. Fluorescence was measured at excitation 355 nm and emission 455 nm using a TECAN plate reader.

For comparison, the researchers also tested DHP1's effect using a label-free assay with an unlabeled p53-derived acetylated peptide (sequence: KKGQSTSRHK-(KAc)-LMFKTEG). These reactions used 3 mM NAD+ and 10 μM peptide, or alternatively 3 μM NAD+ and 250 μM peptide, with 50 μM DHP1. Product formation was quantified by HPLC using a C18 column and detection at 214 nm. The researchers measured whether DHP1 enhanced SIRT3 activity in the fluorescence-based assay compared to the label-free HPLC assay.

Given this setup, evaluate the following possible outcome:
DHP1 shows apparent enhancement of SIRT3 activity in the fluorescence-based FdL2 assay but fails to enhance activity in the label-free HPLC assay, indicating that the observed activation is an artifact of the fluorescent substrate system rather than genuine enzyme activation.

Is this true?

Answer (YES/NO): YES